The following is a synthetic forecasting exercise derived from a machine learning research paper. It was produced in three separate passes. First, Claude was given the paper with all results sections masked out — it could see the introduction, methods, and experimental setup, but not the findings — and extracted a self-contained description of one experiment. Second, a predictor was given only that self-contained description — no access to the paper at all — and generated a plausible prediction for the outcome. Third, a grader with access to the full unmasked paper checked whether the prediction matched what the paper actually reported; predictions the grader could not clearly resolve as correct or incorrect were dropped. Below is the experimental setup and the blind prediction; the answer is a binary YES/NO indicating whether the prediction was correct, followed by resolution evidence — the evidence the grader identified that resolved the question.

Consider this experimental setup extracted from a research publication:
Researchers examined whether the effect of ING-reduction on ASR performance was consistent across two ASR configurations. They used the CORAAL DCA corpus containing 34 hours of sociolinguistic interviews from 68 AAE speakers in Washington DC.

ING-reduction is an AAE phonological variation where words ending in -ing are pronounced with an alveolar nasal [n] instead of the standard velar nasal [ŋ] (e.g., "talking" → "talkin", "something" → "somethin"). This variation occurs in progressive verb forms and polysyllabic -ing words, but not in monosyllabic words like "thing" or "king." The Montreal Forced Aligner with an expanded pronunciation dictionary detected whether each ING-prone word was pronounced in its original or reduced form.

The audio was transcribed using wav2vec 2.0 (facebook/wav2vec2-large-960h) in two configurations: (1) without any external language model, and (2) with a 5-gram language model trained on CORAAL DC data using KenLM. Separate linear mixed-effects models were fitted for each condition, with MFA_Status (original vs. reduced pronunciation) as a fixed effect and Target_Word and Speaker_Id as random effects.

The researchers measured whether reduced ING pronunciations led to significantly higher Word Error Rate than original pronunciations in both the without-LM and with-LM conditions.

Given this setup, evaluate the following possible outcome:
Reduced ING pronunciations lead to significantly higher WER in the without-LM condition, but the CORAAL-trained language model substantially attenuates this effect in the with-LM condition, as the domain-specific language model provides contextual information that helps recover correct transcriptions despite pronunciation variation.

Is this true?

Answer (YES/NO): NO